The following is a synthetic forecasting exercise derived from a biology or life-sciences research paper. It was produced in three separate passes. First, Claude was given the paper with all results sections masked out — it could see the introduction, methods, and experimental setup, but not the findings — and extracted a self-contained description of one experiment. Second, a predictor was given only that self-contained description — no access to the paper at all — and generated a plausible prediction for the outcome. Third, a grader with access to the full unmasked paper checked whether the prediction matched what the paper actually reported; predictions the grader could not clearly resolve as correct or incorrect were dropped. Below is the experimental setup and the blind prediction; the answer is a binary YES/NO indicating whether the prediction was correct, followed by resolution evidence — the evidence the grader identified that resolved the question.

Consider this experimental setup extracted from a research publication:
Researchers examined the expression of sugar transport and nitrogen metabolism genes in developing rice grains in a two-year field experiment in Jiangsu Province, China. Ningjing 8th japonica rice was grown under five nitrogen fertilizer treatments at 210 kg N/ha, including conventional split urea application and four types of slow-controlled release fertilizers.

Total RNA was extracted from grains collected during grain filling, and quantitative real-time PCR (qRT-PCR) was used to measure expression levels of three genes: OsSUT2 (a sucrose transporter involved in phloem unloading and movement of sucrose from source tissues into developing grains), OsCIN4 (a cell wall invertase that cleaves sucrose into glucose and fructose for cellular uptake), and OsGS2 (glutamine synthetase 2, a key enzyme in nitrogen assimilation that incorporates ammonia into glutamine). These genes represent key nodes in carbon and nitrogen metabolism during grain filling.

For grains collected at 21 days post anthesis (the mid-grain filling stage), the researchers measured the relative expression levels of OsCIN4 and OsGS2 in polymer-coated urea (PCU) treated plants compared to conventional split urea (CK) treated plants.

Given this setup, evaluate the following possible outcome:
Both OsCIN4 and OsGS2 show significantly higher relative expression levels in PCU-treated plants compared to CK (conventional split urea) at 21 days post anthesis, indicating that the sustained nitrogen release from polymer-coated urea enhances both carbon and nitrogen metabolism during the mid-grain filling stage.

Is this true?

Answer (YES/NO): NO